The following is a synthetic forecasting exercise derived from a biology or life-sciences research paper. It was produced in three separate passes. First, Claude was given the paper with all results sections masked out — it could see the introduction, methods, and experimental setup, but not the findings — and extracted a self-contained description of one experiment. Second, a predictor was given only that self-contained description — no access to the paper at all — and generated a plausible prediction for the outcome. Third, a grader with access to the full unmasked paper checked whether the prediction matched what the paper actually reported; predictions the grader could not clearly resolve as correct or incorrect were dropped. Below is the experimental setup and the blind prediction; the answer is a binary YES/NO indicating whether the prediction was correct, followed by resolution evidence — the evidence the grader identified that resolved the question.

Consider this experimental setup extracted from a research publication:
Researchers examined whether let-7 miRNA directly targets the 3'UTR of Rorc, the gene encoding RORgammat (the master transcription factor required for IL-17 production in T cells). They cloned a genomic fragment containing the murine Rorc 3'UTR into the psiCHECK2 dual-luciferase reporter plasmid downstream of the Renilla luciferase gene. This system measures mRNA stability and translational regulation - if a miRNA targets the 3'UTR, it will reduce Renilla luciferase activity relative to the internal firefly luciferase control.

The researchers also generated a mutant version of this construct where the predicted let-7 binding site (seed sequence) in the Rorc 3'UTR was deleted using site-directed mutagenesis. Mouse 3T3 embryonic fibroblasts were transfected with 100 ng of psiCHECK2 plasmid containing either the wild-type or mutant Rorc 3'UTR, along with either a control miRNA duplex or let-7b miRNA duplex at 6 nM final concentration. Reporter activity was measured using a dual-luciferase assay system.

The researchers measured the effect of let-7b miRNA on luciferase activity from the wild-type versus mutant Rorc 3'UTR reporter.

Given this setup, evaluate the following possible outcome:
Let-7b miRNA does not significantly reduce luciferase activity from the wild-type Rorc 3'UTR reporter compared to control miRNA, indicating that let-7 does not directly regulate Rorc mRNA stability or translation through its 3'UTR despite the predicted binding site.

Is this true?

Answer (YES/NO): NO